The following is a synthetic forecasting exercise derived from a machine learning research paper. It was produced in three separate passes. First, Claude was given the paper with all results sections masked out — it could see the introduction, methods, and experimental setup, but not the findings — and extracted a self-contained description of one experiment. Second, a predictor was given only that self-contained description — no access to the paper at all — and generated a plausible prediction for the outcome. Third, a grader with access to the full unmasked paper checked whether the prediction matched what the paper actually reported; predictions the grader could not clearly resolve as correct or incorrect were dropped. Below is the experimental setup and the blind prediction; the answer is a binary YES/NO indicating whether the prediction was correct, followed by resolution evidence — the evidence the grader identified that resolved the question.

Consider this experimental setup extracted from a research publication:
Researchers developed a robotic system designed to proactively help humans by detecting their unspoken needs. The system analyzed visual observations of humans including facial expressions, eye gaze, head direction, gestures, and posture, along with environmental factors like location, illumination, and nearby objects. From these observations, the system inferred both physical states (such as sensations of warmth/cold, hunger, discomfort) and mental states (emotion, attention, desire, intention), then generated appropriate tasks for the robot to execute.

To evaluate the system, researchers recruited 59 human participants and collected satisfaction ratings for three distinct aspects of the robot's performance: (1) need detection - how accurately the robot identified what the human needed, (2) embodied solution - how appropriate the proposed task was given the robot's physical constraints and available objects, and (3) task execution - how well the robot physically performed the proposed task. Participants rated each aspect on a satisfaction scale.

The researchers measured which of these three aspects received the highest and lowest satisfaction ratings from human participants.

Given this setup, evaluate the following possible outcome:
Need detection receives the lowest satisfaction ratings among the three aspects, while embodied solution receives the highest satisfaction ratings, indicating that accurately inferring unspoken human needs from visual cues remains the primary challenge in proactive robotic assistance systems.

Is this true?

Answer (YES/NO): NO